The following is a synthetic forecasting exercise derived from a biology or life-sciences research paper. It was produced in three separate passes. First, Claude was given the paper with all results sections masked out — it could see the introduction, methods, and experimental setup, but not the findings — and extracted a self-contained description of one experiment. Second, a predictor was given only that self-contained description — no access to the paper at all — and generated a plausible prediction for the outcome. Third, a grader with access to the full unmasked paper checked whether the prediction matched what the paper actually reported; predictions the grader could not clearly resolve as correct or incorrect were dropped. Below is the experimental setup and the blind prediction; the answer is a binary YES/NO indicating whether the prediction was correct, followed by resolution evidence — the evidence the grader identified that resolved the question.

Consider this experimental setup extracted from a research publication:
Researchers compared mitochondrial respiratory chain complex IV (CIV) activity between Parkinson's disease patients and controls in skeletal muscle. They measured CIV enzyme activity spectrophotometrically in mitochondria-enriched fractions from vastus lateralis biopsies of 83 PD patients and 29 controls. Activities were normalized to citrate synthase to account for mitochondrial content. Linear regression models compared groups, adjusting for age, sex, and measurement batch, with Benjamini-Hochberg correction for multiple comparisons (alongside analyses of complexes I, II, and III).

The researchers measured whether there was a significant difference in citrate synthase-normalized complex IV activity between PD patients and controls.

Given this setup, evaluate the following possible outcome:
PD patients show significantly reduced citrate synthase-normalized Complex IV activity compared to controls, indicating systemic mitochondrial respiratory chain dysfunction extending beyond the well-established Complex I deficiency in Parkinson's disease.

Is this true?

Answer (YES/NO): NO